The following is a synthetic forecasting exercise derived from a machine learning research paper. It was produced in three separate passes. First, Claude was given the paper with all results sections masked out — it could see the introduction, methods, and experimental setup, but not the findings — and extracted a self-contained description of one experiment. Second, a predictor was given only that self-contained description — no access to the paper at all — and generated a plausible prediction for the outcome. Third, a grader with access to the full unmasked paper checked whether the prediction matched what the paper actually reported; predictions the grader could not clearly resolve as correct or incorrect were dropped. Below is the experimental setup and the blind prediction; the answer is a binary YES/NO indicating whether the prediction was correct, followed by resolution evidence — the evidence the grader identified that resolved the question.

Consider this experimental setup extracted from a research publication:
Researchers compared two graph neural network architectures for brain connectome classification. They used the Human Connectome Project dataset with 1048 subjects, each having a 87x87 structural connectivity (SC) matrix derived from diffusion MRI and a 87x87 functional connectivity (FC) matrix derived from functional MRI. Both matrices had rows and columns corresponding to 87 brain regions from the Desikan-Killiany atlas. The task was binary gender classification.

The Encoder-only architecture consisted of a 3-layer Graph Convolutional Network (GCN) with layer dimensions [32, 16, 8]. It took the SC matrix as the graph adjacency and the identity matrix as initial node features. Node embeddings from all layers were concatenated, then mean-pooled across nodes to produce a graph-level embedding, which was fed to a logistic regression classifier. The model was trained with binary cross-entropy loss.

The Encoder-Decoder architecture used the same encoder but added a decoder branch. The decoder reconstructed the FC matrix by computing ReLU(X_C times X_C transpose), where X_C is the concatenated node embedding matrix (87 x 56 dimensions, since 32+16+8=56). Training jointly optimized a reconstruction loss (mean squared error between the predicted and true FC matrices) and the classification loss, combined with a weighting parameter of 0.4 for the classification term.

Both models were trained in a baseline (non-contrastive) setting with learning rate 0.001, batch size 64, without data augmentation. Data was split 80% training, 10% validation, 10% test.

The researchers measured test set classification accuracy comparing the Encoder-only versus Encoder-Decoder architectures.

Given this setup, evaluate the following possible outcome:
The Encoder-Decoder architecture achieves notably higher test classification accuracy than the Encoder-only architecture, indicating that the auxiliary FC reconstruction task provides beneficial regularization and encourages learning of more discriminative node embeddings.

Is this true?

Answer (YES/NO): YES